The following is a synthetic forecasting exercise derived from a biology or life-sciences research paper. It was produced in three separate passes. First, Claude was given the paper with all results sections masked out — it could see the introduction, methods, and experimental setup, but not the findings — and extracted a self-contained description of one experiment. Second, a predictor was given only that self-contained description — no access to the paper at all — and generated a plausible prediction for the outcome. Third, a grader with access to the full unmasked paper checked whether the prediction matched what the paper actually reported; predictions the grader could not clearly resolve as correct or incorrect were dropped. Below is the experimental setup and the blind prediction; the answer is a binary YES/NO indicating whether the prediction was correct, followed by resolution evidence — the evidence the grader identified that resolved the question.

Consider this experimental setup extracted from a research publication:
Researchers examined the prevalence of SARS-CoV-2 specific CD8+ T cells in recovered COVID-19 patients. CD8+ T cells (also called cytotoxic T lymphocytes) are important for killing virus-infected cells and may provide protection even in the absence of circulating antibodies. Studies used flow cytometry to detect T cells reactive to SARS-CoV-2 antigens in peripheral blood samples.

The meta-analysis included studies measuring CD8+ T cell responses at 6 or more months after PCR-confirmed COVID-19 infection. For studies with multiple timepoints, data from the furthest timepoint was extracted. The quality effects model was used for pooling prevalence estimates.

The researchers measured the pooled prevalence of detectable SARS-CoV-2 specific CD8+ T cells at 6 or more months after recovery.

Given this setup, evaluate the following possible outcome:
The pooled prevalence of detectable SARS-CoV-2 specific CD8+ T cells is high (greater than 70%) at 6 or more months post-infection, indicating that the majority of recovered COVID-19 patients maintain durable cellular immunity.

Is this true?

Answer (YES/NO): NO